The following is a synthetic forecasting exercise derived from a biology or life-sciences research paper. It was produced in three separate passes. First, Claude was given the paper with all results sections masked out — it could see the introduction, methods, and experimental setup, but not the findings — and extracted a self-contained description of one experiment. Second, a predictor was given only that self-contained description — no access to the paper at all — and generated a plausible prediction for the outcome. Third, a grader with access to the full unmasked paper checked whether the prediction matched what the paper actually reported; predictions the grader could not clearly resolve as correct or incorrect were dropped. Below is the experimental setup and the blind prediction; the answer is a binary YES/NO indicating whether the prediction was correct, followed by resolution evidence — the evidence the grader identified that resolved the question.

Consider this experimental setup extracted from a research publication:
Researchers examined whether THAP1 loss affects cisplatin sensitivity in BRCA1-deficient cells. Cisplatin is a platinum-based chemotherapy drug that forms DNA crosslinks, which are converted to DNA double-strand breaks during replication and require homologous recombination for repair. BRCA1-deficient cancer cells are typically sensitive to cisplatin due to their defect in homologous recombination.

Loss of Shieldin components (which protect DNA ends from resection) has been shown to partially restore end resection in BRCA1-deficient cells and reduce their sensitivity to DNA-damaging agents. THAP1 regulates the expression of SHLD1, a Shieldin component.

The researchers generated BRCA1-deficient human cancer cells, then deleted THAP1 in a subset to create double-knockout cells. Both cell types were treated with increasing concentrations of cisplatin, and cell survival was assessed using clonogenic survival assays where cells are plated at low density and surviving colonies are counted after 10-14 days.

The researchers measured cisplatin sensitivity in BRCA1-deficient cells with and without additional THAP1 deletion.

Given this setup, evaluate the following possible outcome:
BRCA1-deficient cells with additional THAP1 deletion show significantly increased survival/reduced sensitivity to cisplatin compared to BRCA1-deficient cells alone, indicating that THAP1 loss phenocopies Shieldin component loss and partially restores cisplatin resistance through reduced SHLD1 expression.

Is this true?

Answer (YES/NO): YES